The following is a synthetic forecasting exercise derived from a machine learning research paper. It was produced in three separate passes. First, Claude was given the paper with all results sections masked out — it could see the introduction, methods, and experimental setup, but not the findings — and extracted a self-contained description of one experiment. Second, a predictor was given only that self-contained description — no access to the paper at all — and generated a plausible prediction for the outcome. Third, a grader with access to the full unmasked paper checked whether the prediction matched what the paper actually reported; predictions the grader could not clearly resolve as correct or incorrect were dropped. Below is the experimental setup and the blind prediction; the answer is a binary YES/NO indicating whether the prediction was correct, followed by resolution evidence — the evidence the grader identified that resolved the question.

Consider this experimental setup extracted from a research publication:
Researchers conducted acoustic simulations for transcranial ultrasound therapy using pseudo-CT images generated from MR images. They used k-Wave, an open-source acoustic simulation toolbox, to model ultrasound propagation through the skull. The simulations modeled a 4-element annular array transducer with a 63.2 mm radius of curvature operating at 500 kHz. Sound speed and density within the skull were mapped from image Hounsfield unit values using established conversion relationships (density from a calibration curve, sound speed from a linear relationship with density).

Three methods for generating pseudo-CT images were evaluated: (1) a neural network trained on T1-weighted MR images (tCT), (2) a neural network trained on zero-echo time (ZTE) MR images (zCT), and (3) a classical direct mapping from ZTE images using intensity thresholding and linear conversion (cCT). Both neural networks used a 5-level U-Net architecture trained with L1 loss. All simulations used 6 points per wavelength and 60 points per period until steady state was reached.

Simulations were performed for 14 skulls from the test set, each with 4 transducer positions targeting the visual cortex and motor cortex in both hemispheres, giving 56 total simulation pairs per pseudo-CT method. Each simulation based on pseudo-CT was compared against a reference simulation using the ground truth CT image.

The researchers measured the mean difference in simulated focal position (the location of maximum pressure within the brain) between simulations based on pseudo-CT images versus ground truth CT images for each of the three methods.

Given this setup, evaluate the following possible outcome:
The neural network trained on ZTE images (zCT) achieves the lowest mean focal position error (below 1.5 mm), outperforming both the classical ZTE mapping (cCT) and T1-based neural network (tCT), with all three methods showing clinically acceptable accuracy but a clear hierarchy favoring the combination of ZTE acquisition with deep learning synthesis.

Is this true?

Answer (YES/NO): YES